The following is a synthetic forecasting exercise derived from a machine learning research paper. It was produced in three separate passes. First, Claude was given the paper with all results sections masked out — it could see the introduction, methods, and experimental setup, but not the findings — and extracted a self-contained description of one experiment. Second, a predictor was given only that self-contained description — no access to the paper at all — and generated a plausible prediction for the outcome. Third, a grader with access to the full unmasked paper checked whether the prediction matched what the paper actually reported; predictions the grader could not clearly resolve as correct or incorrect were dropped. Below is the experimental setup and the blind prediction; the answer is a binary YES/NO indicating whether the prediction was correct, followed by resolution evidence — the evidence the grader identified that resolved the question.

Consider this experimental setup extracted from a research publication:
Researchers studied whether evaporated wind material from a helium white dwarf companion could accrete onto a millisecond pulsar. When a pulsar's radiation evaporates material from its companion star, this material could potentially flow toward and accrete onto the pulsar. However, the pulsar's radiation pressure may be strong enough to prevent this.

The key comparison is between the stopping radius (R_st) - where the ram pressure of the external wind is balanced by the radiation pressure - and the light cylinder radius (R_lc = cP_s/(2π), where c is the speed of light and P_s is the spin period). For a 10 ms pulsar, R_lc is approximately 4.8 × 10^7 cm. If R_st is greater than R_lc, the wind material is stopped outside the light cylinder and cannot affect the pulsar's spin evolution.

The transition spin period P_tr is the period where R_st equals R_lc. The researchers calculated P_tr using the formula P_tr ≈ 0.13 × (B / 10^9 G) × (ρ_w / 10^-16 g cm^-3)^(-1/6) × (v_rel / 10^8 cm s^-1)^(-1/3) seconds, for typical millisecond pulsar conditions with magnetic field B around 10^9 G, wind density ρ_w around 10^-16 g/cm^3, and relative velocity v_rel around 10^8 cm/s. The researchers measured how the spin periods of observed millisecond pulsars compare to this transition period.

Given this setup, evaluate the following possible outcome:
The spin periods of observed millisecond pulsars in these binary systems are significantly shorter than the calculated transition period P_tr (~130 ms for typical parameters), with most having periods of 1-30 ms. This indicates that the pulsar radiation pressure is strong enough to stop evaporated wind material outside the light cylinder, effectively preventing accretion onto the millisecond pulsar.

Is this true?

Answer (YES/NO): YES